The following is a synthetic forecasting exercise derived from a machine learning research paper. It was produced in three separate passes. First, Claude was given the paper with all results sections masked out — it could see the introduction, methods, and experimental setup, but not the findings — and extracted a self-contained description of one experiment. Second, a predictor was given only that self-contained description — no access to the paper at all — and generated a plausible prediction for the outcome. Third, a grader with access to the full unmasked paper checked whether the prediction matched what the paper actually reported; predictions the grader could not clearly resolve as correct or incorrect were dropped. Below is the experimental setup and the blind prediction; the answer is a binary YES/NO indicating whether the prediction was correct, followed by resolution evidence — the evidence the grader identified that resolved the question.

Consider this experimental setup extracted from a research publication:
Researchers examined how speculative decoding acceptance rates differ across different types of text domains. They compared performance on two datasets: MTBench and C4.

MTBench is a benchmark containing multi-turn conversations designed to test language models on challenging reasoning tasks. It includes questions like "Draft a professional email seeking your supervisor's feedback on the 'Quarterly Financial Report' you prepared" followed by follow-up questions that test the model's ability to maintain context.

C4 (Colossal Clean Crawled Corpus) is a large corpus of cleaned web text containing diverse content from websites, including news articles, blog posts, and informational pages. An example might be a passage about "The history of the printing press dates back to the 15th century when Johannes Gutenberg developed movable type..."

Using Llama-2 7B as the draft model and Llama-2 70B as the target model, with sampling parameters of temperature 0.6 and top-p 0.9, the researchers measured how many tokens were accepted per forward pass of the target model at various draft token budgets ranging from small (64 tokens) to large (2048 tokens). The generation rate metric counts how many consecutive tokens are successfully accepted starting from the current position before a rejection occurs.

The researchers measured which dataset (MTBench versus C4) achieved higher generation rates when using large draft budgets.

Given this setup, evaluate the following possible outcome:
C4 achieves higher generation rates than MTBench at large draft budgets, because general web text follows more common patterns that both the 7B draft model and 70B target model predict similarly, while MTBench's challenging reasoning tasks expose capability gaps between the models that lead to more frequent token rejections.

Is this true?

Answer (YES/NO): NO